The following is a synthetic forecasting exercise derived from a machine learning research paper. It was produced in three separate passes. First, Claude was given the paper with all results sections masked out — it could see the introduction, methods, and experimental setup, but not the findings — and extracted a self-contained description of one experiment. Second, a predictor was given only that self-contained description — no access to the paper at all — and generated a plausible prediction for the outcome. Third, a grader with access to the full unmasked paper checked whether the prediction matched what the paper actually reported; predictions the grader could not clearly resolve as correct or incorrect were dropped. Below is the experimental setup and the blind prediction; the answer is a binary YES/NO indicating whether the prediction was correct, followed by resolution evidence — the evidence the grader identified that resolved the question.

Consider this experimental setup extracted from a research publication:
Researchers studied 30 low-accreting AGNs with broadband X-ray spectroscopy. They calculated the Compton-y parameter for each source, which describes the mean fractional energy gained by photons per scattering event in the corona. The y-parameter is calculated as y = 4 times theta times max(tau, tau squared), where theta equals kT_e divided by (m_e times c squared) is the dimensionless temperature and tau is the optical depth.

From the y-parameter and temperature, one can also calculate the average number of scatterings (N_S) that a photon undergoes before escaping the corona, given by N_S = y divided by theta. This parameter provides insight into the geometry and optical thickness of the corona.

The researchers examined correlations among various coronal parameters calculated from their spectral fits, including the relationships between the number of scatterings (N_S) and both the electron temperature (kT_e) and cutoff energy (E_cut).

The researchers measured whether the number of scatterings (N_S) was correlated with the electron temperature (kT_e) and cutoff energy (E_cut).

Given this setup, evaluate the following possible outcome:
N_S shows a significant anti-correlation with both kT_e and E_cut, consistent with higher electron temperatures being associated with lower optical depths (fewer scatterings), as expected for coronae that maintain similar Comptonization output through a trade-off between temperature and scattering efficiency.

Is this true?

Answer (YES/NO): YES